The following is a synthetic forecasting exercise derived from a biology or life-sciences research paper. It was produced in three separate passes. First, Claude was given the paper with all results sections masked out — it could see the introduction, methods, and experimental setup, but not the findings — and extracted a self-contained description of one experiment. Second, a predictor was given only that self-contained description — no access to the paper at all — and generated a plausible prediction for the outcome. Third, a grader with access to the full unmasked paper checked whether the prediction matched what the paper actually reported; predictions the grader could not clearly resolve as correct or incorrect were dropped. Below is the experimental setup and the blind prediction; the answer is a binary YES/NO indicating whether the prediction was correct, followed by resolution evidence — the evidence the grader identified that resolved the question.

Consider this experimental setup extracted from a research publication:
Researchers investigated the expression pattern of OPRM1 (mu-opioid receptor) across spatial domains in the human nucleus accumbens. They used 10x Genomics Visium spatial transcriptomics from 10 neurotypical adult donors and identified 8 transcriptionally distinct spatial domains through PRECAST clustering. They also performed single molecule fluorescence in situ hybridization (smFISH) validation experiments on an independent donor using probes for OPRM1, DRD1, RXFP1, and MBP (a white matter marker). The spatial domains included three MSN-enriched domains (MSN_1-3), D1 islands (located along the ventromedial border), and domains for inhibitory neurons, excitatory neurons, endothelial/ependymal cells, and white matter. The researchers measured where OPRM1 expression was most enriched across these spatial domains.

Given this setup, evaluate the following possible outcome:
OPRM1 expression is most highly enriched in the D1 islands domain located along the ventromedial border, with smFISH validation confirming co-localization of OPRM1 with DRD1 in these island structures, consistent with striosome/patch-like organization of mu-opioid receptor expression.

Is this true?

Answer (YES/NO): NO